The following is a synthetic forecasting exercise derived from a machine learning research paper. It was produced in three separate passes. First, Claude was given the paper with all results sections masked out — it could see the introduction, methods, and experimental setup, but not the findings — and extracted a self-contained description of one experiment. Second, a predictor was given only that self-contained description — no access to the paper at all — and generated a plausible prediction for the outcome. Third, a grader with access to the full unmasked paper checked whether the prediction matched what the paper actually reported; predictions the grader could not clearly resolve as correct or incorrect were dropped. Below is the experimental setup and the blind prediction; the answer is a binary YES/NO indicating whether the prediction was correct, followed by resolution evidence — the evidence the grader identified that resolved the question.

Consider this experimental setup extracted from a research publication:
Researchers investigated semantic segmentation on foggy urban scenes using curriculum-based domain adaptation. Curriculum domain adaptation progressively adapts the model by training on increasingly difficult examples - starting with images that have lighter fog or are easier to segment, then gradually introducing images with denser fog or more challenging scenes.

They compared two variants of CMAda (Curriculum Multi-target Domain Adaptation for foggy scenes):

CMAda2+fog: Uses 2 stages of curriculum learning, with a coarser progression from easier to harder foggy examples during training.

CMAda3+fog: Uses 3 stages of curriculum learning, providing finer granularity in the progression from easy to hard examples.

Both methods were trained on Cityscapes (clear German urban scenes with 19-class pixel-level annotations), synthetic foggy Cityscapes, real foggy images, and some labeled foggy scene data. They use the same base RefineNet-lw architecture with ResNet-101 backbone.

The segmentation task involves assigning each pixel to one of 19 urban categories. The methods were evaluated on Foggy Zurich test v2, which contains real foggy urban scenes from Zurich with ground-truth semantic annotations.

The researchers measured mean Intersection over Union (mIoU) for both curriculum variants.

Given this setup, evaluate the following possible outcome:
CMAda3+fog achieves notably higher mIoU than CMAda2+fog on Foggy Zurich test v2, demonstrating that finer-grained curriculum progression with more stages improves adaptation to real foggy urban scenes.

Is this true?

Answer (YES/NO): YES